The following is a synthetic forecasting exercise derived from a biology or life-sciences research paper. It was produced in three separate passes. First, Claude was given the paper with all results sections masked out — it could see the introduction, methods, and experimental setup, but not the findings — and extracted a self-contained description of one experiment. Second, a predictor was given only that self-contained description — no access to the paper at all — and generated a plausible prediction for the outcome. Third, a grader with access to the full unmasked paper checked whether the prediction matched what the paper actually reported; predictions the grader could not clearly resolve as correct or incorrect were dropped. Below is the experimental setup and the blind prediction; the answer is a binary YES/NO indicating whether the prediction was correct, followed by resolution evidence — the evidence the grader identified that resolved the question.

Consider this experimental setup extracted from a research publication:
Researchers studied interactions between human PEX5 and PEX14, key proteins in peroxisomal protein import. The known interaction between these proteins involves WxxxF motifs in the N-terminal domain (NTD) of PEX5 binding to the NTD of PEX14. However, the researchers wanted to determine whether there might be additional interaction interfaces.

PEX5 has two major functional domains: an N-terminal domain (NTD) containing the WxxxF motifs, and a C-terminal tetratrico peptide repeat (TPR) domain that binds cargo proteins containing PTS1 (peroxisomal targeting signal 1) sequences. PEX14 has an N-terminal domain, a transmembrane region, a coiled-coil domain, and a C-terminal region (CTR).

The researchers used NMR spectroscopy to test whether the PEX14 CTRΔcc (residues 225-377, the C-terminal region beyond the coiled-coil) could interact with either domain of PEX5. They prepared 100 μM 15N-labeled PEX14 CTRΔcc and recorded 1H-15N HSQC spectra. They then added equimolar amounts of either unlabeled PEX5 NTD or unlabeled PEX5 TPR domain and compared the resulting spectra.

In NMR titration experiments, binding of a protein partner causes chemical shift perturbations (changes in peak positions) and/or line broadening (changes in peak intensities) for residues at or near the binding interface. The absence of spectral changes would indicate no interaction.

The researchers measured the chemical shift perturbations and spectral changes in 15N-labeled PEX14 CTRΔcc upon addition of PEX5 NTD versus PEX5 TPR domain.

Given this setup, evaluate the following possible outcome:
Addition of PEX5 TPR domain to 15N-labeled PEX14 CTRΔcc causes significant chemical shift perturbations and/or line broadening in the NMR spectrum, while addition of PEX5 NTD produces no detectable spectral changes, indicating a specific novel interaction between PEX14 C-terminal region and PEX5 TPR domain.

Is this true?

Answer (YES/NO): YES